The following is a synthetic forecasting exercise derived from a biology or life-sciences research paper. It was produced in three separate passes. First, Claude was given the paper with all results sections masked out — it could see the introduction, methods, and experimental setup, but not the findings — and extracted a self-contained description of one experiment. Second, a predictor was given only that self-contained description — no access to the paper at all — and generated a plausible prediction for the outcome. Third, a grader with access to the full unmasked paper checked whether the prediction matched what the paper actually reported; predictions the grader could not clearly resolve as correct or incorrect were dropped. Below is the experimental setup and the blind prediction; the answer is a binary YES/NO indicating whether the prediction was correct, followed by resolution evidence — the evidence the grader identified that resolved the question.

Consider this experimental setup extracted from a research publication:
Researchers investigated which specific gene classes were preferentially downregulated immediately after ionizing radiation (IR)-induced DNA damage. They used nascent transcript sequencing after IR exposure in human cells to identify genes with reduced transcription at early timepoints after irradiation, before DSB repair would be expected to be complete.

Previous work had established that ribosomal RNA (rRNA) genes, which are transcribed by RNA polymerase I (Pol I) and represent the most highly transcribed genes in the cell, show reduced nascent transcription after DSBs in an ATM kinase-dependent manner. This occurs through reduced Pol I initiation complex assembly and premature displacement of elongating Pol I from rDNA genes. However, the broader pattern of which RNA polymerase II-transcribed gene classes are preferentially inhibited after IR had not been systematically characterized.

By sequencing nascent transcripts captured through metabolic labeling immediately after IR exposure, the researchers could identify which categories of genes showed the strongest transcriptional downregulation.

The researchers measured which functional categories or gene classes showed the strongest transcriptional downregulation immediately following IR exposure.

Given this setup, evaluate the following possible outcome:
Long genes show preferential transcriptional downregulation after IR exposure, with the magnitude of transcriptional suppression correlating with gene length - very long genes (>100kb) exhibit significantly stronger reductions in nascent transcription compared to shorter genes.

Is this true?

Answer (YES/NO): NO